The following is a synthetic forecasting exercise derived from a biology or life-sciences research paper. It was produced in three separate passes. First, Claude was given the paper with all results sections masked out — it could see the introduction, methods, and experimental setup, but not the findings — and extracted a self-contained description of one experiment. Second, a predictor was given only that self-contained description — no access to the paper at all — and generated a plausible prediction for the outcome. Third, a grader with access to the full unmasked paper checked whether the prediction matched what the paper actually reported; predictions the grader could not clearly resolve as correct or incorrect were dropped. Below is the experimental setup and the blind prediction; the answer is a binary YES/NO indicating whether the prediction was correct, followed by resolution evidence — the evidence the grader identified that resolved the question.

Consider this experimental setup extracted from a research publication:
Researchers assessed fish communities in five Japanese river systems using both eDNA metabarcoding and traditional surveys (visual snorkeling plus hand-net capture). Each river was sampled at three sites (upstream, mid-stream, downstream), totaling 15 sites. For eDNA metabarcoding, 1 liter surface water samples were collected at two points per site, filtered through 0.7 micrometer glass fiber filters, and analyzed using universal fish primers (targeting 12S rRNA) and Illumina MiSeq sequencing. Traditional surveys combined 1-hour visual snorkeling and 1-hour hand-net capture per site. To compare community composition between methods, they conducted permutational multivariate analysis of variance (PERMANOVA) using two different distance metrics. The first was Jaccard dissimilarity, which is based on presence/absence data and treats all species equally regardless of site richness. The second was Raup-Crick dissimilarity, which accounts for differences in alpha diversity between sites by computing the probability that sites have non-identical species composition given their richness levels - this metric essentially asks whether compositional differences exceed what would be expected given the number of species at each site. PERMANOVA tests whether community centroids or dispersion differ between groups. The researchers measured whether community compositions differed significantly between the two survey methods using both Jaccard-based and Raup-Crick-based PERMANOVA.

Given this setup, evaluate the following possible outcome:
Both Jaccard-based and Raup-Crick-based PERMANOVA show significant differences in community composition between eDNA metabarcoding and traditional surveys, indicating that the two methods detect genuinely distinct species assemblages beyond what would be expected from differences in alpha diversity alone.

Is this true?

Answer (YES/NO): YES